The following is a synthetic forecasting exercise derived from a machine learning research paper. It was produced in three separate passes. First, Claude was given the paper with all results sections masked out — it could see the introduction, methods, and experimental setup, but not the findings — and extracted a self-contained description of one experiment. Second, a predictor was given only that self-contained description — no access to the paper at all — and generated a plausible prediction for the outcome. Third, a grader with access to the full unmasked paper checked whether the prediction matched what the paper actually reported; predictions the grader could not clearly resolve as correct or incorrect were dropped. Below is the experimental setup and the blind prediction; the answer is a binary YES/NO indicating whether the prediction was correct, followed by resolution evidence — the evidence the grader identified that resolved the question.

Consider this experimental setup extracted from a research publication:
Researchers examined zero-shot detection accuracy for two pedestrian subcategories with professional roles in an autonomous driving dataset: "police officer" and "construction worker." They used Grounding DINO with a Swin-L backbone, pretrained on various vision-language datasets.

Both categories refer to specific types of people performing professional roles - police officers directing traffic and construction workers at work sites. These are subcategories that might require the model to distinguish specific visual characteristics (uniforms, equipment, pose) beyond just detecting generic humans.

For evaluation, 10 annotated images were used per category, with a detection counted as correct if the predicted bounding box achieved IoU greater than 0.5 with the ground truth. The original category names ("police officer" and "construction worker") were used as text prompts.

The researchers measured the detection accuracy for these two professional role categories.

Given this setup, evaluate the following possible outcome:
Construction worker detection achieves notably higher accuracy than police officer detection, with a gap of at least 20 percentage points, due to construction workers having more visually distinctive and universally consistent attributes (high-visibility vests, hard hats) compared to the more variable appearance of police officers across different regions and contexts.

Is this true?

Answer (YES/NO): NO